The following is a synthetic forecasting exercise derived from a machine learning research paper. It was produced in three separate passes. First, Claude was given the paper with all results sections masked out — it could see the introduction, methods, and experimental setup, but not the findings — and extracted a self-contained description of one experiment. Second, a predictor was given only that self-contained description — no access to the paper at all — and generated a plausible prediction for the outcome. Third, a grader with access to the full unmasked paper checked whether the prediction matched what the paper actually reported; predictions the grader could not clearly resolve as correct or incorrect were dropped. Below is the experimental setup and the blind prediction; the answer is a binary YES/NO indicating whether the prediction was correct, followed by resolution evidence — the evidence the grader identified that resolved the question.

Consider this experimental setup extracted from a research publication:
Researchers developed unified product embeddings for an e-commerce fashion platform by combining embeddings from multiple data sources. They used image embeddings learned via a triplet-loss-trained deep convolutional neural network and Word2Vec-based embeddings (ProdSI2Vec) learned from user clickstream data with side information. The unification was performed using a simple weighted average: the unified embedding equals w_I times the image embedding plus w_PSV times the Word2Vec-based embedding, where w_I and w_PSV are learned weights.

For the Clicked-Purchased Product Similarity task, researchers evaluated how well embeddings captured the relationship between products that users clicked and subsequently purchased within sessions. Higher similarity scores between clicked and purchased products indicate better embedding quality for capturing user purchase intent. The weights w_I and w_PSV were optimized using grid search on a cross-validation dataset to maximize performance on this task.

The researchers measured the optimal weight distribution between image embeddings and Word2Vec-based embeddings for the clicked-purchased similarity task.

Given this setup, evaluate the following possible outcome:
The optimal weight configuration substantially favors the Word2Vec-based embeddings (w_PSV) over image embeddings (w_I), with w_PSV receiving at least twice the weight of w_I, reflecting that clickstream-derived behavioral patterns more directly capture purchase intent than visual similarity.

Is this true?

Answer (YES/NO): YES